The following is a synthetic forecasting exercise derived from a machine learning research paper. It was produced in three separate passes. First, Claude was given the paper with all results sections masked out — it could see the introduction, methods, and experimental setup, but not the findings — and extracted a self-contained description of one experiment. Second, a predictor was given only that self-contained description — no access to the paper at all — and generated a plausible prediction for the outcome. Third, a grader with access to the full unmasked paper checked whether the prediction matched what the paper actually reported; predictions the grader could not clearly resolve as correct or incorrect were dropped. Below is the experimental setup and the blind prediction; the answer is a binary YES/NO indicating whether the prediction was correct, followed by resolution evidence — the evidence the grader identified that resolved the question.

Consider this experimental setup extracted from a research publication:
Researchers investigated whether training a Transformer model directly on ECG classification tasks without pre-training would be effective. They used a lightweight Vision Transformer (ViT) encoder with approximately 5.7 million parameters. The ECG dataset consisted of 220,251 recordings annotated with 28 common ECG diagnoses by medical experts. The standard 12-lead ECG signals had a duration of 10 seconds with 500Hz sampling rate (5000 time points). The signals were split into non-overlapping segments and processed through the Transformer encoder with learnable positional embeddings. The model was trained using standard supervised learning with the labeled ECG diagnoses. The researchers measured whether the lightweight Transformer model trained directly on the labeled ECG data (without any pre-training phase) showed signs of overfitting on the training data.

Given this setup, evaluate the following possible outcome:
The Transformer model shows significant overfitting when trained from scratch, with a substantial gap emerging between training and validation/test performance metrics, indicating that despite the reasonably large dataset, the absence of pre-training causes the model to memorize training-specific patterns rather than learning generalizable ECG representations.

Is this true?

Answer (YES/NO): YES